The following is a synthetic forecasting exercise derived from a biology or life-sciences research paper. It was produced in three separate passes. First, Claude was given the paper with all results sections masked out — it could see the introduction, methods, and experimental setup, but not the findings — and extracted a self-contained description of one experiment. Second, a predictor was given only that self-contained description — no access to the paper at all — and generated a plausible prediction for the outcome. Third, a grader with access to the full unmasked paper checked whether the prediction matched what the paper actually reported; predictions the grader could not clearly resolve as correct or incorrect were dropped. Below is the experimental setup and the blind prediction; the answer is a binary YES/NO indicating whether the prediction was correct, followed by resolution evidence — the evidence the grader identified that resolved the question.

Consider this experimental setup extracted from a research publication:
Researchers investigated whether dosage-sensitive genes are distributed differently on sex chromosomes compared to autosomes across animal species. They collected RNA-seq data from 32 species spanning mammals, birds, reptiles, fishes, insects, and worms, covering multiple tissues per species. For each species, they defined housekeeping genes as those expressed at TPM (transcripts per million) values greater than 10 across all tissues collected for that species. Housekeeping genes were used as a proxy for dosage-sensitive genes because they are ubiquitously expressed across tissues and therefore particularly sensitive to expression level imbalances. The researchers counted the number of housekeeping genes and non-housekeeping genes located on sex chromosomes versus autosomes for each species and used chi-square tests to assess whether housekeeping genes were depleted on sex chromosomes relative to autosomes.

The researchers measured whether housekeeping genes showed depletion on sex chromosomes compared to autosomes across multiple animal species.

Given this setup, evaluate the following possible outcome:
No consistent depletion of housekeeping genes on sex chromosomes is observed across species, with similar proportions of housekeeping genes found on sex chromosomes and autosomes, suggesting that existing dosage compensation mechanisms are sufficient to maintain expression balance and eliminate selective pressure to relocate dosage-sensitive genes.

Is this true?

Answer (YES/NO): NO